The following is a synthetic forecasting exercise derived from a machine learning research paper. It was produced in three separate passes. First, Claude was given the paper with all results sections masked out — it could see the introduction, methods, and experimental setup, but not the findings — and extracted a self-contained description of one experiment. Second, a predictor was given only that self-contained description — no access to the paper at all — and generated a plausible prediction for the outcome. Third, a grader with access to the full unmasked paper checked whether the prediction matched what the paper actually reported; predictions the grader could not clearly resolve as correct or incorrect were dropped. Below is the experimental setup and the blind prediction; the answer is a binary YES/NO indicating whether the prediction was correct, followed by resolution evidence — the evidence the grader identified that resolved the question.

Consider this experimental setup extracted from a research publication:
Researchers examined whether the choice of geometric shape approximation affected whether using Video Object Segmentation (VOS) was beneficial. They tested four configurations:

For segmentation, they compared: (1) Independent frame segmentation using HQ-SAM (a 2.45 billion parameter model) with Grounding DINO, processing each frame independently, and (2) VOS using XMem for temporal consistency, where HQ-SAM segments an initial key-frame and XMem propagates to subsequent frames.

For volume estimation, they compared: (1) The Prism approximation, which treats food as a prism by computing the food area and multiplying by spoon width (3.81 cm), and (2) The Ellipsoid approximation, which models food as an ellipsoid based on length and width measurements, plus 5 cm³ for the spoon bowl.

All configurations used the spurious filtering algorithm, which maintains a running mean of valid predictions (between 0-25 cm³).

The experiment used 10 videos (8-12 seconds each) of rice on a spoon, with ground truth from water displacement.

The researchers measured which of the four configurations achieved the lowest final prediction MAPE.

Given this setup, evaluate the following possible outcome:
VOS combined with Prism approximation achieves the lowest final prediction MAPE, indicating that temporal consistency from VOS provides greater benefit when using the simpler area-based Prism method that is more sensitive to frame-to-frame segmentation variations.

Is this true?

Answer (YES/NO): NO